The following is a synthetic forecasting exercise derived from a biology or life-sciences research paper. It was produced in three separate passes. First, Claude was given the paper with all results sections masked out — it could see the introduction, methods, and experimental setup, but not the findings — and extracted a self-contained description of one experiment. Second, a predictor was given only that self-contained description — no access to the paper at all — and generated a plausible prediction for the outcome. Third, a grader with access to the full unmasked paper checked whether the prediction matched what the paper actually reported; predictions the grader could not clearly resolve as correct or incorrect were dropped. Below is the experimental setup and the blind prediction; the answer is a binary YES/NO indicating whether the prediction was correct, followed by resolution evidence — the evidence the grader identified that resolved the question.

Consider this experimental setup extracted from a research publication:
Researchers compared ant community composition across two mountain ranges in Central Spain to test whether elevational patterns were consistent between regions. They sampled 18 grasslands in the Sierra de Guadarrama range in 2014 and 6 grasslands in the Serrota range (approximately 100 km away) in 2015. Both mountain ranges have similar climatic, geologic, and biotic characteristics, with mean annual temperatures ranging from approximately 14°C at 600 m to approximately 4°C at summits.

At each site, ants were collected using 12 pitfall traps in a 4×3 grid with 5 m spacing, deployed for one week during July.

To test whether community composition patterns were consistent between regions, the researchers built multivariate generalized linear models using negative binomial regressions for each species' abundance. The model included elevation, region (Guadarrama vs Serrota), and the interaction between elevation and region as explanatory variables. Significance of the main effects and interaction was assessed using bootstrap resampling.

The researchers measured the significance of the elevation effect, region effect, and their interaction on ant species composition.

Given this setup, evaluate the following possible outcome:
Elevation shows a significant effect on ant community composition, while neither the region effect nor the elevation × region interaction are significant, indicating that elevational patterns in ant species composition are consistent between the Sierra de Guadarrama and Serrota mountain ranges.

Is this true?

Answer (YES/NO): NO